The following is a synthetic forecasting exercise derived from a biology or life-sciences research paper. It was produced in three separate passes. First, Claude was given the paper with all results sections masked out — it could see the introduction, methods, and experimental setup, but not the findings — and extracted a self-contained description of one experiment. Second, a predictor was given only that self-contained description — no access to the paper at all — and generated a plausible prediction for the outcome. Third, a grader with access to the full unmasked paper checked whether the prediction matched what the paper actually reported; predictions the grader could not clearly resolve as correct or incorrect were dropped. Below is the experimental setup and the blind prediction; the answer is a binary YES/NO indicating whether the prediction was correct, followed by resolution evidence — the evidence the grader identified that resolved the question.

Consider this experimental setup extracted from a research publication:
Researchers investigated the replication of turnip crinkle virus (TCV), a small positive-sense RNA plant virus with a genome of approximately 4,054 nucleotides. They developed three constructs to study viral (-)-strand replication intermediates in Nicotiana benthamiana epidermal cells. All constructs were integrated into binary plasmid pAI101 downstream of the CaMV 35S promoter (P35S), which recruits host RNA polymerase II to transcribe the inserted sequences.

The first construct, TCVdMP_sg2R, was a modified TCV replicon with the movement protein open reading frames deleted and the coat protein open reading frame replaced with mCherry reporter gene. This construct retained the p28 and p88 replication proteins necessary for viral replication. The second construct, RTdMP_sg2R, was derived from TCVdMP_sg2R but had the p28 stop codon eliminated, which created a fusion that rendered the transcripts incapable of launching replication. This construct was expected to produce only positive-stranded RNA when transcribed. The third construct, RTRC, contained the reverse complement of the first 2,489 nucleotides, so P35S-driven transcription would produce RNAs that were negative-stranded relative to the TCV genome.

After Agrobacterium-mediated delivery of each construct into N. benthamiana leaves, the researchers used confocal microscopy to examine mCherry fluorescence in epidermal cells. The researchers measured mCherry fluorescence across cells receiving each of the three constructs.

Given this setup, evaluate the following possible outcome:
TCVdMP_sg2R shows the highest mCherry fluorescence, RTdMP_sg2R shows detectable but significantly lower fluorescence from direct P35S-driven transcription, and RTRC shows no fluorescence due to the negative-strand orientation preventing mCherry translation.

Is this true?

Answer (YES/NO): NO